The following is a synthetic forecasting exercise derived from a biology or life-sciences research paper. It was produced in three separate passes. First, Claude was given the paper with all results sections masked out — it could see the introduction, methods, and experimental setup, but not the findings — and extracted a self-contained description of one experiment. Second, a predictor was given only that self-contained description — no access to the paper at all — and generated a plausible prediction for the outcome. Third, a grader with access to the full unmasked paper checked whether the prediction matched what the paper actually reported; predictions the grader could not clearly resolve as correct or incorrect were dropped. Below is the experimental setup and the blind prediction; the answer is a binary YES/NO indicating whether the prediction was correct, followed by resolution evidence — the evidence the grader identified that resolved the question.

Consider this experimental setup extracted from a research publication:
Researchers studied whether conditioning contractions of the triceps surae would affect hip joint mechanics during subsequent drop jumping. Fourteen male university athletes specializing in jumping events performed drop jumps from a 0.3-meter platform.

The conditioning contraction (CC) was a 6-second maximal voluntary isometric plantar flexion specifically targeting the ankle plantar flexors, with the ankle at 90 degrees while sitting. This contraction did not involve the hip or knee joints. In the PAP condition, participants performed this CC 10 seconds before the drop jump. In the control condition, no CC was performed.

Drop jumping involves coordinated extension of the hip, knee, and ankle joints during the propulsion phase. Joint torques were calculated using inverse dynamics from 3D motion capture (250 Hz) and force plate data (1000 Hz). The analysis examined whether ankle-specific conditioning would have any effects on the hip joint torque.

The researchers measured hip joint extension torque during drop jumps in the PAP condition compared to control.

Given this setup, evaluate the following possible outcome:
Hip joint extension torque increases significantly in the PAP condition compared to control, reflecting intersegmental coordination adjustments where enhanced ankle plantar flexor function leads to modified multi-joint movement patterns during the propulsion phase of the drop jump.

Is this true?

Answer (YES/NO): NO